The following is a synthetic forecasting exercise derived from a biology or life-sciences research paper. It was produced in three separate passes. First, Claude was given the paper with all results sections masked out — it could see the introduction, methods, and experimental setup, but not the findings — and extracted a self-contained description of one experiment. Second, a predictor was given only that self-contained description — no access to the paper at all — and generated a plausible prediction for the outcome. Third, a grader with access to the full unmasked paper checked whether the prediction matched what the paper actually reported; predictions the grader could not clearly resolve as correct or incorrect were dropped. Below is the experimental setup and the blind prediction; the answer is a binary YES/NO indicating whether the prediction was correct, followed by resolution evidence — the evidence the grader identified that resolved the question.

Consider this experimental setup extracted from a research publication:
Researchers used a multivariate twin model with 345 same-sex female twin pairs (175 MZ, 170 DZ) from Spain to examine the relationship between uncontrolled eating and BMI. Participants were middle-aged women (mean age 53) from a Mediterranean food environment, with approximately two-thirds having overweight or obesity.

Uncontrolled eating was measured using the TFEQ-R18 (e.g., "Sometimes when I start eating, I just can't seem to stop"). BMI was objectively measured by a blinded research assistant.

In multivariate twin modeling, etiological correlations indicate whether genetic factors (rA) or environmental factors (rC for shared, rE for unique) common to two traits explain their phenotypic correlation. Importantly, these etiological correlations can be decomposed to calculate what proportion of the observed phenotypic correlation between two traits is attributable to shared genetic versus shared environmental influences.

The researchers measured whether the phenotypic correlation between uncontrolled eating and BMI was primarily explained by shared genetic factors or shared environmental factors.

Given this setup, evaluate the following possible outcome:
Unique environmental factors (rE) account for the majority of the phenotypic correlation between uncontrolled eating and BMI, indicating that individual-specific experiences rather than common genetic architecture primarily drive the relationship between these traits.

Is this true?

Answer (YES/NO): YES